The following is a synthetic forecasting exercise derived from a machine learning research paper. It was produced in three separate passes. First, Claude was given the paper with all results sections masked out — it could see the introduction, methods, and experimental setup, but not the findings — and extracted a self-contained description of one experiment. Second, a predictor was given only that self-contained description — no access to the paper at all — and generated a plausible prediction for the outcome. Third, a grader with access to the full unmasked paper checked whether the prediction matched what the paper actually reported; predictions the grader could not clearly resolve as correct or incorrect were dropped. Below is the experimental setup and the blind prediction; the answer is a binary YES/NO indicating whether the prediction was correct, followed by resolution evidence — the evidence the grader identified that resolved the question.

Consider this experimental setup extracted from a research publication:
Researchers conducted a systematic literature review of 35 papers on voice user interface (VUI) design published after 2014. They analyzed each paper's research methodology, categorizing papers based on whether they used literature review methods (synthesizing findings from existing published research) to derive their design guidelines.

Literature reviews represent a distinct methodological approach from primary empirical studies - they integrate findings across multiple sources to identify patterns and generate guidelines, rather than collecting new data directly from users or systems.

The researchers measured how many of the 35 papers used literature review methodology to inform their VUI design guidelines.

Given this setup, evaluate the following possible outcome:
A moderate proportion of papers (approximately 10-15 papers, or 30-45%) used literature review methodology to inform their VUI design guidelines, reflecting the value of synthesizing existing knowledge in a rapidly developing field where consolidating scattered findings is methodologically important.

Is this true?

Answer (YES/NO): NO